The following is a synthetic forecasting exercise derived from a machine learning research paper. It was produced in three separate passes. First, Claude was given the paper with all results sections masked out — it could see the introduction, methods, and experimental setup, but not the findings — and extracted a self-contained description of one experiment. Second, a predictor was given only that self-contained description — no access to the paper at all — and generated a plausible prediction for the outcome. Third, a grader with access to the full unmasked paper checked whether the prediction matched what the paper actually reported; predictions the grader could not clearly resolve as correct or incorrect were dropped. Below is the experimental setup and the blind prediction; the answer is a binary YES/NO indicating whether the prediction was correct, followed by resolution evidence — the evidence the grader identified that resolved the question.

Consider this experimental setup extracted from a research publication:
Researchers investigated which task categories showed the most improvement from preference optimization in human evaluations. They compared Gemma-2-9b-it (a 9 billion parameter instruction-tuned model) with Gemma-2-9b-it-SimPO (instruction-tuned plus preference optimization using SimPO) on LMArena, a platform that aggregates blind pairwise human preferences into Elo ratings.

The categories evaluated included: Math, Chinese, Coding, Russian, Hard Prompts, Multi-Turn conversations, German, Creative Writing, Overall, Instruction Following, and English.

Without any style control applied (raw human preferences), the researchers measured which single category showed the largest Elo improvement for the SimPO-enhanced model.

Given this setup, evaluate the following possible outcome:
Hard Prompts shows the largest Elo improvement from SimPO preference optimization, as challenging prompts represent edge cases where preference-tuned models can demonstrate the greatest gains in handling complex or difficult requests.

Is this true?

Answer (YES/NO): NO